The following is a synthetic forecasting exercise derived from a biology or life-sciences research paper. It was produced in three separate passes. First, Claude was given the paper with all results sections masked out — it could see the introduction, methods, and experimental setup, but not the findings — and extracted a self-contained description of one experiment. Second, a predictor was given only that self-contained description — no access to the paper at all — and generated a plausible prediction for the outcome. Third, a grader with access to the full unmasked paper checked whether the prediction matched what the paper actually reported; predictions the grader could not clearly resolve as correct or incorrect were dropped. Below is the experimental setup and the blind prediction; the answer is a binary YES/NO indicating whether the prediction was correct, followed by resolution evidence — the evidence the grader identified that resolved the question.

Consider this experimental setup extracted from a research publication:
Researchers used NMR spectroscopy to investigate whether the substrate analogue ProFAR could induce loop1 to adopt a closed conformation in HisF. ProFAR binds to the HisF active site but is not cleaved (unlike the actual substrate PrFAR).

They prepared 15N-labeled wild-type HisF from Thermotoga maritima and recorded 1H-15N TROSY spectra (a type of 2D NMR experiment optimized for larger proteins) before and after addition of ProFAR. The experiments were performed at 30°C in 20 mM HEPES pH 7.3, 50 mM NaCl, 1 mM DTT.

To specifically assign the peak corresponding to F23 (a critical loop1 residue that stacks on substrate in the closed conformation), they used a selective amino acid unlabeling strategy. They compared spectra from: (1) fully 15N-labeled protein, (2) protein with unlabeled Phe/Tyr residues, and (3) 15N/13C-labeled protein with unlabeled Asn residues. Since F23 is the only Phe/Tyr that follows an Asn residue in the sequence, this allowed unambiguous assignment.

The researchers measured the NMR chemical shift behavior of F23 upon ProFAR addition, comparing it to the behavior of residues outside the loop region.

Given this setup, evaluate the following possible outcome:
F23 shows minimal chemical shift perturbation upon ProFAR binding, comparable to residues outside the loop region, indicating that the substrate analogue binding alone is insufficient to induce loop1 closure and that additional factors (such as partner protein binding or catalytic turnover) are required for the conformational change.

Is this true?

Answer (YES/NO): NO